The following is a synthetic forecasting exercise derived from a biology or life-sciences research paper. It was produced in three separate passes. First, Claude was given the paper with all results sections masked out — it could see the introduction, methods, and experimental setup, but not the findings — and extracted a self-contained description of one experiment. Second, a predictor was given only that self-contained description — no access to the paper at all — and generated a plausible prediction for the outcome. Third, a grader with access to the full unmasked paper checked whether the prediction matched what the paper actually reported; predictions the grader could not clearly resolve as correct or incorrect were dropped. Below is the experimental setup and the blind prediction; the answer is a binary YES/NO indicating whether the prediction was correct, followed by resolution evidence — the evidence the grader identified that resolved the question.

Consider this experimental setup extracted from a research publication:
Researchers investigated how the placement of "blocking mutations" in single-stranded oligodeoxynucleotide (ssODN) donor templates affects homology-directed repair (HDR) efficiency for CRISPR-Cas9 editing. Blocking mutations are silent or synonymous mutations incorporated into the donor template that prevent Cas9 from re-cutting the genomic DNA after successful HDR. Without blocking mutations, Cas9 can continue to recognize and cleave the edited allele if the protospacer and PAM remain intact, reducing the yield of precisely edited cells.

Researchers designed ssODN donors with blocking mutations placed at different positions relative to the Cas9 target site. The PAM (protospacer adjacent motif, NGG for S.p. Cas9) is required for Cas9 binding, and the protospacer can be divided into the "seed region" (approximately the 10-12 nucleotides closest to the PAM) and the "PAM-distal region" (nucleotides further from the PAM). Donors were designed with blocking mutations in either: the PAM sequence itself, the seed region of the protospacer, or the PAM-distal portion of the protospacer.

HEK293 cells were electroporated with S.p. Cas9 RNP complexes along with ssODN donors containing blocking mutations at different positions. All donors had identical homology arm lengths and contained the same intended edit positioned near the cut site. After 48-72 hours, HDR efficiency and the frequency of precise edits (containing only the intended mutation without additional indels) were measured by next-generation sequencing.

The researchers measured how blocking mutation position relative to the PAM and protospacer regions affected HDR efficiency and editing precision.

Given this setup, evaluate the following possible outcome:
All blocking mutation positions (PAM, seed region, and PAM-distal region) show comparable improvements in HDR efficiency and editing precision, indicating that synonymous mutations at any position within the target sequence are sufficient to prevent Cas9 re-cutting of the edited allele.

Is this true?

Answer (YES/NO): NO